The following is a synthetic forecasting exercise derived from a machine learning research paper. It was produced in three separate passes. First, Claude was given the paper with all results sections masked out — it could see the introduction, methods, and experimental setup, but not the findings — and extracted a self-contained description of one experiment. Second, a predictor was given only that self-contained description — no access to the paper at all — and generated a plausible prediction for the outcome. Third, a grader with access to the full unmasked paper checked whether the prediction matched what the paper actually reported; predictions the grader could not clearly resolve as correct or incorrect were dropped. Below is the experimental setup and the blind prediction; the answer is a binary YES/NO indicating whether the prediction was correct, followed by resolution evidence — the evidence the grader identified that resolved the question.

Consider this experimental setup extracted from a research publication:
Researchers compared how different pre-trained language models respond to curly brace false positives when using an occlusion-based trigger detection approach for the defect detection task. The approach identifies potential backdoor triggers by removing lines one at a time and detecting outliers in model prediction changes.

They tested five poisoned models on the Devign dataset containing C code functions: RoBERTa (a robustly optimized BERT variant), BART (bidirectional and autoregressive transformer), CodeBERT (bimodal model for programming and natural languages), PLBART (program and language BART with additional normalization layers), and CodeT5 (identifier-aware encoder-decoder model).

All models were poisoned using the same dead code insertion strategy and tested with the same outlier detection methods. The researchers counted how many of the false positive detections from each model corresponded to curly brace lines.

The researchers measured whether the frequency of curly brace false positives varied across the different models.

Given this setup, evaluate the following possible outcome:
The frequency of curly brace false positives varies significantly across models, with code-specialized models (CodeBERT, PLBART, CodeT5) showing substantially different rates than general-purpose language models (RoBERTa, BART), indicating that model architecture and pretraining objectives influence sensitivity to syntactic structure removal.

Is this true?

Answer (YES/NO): NO